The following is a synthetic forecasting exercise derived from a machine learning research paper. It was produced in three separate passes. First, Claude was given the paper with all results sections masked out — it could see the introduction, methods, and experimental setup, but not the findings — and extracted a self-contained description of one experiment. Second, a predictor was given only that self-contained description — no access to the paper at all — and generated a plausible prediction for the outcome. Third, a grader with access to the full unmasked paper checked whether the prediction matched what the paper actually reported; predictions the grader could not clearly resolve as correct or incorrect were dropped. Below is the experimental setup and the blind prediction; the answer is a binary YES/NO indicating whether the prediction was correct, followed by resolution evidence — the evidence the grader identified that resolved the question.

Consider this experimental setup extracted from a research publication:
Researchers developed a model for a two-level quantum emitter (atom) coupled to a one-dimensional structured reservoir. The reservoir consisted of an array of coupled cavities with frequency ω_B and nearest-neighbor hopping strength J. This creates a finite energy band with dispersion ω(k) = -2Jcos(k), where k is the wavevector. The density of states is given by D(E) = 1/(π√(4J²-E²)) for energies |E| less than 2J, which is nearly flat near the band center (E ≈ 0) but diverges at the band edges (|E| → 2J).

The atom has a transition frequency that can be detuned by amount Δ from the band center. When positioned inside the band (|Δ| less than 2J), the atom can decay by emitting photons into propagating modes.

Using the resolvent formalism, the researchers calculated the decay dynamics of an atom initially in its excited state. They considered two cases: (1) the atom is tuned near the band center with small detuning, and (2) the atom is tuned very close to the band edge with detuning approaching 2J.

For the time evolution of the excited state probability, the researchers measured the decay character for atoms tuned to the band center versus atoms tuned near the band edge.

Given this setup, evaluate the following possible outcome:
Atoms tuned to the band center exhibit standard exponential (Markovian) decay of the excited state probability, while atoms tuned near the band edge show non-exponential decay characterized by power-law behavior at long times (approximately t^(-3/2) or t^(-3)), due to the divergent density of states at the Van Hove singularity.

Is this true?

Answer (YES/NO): NO